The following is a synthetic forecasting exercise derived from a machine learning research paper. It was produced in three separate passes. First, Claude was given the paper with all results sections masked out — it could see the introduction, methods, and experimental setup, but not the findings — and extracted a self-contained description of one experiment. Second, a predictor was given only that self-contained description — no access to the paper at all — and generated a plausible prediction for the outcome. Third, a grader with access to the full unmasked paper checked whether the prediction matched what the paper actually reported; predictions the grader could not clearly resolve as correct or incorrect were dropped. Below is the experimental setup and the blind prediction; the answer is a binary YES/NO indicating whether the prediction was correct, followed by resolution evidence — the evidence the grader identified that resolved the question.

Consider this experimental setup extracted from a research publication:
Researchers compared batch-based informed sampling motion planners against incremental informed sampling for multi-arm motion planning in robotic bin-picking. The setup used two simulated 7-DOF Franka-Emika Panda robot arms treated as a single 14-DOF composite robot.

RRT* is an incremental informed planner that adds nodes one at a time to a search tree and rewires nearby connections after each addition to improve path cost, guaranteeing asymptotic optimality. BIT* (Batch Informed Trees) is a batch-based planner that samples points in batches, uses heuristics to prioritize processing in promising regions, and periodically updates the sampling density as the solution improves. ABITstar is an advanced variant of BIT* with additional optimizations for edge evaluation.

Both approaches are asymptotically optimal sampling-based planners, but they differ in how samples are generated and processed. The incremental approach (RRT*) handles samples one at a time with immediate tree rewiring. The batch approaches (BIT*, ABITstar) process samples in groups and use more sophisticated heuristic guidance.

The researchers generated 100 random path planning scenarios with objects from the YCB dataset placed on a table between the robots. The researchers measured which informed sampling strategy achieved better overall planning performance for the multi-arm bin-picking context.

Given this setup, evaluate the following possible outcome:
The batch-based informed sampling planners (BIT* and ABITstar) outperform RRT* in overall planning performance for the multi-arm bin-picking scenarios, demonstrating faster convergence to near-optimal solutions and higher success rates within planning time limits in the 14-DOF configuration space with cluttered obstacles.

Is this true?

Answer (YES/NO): YES